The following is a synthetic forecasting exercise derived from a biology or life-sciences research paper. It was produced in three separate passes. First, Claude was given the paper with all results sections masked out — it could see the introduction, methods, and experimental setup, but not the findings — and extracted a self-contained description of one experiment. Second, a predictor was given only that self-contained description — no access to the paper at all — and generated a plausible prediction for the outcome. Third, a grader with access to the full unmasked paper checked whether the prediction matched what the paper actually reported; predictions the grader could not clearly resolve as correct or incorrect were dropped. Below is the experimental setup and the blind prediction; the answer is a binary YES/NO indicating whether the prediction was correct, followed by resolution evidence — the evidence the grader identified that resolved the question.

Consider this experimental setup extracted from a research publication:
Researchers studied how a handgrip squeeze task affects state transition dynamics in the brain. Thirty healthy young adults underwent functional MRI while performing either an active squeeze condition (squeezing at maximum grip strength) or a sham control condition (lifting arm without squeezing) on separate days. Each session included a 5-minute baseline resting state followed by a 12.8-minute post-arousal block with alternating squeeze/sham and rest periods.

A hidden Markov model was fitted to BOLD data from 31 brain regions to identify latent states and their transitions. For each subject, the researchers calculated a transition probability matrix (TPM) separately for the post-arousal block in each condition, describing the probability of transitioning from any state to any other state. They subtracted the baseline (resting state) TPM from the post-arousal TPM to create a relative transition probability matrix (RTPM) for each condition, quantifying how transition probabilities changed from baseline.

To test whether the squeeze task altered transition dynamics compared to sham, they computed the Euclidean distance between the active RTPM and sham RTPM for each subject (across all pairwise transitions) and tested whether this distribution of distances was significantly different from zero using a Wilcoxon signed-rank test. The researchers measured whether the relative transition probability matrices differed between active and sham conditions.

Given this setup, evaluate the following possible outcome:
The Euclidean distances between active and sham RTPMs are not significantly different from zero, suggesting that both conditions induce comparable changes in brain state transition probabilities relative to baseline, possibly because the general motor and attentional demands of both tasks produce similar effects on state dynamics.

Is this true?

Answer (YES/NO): NO